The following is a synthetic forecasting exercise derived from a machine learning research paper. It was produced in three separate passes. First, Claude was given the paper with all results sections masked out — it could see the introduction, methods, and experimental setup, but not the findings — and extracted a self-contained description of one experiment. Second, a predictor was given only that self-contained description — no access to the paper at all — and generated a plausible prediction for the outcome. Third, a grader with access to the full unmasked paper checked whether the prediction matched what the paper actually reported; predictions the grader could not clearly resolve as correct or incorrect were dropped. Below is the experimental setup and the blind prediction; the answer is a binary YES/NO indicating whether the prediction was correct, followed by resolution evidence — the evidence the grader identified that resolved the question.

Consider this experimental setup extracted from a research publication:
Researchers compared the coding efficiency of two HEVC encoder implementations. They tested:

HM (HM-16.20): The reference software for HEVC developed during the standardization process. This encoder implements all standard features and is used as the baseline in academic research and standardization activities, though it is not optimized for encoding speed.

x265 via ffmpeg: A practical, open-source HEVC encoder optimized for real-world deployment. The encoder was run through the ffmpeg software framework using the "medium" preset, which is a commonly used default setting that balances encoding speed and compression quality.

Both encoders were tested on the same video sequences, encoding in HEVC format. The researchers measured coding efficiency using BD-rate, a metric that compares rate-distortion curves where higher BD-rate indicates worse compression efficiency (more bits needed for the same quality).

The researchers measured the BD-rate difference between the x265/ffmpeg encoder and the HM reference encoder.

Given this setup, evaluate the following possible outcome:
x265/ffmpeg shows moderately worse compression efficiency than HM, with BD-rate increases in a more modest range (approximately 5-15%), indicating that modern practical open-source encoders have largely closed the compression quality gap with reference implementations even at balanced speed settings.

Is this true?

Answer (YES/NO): YES